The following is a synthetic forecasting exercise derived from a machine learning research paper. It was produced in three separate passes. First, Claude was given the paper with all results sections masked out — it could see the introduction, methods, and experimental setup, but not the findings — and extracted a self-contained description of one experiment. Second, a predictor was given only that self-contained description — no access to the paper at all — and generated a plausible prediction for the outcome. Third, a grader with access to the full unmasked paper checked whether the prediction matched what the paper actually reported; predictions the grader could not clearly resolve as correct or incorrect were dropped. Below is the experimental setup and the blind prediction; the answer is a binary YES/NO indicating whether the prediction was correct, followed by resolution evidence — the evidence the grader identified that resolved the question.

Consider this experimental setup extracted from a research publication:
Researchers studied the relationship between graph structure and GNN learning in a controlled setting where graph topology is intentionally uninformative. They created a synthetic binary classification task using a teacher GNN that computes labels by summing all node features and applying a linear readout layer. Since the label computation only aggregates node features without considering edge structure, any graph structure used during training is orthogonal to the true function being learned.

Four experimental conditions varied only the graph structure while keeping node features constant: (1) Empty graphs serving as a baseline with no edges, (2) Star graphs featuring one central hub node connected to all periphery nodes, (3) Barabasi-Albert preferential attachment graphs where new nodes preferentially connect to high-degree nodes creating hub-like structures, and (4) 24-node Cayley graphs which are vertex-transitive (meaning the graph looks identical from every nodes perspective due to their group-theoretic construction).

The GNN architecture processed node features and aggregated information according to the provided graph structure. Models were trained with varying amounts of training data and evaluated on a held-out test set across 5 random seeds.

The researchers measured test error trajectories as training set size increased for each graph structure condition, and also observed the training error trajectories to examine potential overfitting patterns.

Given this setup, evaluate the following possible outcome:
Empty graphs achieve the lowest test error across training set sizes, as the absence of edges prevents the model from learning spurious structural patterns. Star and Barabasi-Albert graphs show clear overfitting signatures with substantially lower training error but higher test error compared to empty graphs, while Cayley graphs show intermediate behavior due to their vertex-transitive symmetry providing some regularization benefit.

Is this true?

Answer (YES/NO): NO